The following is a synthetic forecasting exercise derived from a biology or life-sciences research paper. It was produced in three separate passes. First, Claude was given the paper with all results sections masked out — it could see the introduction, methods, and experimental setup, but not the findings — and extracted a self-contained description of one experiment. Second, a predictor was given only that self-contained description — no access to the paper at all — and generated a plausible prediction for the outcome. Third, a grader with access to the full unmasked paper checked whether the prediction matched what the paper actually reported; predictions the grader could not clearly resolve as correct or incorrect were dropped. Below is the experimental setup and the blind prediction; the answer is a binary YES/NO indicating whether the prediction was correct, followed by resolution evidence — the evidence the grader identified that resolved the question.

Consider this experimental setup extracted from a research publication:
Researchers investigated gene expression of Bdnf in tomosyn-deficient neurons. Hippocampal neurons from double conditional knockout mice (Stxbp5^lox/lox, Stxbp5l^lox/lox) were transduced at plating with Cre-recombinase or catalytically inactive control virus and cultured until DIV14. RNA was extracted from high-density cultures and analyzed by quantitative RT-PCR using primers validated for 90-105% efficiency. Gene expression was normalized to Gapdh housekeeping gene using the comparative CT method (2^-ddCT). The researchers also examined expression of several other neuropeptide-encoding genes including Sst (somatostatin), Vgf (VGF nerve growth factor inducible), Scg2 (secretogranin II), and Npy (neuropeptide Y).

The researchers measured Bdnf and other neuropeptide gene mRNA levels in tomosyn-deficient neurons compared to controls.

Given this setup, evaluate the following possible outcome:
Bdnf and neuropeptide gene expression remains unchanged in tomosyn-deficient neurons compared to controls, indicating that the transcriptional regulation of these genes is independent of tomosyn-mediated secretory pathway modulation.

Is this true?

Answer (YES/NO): NO